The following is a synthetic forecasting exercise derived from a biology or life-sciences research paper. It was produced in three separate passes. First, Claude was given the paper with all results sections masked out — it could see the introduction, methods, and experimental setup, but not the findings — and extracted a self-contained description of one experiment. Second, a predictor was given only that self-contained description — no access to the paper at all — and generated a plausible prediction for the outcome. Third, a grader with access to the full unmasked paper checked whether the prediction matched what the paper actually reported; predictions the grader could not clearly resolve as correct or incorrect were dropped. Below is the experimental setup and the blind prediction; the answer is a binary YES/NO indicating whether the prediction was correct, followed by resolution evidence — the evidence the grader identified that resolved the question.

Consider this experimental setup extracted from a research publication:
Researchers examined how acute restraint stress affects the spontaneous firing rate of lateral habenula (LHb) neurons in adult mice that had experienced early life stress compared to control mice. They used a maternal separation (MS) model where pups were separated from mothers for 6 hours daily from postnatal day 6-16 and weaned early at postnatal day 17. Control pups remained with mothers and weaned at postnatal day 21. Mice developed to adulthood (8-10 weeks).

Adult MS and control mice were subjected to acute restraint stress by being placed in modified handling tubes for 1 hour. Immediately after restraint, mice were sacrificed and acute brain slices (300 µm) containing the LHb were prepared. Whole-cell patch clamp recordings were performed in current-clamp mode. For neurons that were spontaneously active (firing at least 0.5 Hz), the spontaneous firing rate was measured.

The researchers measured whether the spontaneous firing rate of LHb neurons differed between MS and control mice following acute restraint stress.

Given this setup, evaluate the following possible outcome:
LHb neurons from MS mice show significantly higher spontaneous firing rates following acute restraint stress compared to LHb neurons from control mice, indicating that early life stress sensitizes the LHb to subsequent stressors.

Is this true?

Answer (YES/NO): NO